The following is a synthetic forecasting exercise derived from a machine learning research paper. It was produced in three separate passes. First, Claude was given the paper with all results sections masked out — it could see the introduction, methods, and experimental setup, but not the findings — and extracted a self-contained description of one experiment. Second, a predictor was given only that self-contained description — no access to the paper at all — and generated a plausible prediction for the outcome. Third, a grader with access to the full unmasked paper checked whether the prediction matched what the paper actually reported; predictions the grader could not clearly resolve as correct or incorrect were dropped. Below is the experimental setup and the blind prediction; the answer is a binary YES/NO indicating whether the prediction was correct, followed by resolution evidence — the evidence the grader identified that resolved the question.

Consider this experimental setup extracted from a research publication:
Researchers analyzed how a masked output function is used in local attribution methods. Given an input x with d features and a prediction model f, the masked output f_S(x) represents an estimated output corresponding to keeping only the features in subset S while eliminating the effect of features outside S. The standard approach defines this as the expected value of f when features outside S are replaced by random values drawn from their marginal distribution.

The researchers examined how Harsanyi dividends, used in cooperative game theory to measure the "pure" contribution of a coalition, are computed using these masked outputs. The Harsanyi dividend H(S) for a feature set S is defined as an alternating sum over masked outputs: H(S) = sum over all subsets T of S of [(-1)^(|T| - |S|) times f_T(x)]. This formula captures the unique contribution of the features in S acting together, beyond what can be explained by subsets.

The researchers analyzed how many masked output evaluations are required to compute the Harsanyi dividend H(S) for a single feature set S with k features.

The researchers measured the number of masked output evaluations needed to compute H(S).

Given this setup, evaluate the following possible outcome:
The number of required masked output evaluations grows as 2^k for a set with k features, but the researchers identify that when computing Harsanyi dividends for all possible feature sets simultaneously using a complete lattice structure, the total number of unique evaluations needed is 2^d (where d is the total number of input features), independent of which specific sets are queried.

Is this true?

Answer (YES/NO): NO